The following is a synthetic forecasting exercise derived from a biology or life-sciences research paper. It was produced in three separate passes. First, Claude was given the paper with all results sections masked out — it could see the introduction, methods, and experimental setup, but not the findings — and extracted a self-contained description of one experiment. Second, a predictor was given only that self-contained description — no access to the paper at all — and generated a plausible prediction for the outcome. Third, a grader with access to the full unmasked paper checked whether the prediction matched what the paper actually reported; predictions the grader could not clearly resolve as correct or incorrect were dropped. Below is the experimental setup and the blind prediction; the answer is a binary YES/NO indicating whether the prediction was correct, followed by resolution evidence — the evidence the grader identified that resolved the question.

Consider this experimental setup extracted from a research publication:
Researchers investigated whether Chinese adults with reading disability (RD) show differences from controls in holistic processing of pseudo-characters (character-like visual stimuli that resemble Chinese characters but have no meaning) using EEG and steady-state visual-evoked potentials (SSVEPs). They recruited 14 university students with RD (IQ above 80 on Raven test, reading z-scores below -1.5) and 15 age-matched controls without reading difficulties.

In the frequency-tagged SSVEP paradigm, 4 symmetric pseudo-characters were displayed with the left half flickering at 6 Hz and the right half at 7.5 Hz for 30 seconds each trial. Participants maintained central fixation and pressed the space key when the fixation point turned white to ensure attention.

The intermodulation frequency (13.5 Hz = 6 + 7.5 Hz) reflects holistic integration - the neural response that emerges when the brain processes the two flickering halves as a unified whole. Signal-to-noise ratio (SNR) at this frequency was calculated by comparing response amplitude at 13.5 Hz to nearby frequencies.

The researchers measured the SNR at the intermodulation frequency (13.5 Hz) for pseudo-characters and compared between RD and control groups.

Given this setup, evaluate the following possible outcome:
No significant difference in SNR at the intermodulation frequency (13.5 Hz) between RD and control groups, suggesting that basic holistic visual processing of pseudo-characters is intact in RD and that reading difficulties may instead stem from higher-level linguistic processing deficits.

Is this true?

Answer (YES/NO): YES